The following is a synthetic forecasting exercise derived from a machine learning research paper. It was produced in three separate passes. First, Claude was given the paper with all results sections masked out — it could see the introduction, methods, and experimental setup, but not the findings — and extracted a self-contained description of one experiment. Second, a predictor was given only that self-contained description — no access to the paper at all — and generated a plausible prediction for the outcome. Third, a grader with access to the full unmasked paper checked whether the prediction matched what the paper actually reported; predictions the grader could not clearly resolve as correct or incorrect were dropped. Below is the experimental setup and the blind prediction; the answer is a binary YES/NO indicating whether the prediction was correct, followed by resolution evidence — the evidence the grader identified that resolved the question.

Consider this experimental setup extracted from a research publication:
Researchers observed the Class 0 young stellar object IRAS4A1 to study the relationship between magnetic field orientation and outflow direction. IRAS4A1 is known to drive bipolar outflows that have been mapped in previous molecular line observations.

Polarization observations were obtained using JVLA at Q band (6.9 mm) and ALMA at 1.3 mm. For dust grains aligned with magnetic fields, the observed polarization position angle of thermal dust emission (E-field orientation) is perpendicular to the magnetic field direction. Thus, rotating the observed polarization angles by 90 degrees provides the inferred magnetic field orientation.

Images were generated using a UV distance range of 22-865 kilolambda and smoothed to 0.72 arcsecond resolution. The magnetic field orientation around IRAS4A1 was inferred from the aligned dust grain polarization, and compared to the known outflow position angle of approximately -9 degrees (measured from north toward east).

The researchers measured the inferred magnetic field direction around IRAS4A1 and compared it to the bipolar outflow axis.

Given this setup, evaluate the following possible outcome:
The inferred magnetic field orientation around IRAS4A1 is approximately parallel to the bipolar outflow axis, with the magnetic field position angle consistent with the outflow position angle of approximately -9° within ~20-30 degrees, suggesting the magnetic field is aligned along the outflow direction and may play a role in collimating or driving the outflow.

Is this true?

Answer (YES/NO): YES